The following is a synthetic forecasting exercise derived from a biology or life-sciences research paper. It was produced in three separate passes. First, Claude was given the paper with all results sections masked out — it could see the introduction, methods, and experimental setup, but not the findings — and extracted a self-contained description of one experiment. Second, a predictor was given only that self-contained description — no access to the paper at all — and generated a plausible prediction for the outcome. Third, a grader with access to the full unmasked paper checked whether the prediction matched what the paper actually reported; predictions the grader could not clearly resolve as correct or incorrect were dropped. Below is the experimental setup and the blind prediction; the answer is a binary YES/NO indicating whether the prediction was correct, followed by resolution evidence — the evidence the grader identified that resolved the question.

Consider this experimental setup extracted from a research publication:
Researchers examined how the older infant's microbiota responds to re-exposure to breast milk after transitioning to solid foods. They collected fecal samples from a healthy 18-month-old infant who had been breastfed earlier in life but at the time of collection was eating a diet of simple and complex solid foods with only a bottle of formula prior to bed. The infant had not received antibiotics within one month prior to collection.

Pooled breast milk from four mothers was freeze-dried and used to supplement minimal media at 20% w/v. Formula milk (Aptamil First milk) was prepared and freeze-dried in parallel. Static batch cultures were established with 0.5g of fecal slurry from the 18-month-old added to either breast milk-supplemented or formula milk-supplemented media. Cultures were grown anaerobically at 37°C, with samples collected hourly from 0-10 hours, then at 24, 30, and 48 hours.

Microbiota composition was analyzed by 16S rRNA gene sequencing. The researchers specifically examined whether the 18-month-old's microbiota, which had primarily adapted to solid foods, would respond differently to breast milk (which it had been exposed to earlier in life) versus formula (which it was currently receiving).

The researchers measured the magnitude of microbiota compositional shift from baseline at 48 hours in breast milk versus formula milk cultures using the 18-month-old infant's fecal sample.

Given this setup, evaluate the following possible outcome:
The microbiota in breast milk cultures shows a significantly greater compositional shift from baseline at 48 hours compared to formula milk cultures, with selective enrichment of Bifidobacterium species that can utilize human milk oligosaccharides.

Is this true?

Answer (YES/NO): NO